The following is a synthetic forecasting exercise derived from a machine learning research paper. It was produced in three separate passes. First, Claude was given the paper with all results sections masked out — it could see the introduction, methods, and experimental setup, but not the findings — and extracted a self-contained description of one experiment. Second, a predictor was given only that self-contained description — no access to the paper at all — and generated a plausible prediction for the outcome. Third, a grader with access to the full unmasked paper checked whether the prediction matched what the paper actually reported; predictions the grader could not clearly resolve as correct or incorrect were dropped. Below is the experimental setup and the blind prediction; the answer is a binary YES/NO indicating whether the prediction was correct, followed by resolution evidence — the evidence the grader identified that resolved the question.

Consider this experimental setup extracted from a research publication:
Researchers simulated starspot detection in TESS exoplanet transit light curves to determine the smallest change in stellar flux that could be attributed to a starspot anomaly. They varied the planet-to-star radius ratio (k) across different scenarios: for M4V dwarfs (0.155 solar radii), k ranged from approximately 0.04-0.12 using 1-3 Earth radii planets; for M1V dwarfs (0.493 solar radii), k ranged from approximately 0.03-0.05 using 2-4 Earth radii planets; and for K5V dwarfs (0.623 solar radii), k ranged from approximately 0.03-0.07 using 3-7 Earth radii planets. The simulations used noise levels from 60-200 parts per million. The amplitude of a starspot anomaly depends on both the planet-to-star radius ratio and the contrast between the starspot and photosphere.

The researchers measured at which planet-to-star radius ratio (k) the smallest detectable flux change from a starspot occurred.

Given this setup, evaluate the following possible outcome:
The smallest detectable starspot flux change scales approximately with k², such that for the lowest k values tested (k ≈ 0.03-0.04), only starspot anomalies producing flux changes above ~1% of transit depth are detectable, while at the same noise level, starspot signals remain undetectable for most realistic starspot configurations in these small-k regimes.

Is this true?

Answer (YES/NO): NO